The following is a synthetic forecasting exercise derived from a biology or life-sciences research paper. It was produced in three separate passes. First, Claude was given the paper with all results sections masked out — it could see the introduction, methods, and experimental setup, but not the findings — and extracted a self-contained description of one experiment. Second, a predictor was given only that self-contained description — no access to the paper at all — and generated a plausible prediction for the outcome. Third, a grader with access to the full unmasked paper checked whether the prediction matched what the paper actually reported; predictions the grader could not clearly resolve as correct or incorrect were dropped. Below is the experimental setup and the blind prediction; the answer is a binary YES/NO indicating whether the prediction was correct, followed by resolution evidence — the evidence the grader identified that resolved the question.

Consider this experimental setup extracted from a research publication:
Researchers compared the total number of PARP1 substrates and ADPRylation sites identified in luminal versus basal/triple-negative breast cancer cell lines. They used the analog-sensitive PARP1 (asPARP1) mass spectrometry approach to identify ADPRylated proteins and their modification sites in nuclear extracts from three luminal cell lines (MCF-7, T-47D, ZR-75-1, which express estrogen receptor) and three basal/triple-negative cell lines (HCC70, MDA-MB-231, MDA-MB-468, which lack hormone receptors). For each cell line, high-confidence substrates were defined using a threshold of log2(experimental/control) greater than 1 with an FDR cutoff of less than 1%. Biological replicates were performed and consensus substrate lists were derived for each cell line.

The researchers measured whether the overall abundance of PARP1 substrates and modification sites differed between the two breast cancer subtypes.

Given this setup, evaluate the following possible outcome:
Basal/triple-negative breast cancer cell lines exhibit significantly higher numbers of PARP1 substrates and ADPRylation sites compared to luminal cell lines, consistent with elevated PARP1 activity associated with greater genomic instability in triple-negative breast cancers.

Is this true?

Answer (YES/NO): NO